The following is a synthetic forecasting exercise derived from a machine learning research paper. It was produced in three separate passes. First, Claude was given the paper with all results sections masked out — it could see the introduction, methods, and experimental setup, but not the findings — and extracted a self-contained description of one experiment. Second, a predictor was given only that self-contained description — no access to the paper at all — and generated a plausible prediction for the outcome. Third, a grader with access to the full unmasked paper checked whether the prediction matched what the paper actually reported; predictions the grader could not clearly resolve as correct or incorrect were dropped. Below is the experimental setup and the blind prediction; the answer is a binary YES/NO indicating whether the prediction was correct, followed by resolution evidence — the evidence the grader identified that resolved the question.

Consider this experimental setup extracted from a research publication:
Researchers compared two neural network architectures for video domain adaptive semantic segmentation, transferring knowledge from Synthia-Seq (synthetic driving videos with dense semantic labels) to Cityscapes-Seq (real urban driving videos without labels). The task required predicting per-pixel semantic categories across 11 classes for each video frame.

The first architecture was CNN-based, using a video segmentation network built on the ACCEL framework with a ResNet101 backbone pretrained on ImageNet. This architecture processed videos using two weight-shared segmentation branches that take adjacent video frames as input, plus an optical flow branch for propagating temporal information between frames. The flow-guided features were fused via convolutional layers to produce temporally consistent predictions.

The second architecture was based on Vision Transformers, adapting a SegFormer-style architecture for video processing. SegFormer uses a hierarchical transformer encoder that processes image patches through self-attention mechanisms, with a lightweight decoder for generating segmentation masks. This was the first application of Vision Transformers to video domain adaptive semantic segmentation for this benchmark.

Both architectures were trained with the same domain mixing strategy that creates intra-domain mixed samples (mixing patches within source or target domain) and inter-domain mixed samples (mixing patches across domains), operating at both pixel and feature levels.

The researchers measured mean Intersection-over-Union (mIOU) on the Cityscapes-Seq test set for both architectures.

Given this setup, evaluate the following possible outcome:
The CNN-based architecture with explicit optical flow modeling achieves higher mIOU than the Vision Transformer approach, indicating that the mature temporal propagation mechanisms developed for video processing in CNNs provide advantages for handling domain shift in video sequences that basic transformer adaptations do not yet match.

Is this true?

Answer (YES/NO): NO